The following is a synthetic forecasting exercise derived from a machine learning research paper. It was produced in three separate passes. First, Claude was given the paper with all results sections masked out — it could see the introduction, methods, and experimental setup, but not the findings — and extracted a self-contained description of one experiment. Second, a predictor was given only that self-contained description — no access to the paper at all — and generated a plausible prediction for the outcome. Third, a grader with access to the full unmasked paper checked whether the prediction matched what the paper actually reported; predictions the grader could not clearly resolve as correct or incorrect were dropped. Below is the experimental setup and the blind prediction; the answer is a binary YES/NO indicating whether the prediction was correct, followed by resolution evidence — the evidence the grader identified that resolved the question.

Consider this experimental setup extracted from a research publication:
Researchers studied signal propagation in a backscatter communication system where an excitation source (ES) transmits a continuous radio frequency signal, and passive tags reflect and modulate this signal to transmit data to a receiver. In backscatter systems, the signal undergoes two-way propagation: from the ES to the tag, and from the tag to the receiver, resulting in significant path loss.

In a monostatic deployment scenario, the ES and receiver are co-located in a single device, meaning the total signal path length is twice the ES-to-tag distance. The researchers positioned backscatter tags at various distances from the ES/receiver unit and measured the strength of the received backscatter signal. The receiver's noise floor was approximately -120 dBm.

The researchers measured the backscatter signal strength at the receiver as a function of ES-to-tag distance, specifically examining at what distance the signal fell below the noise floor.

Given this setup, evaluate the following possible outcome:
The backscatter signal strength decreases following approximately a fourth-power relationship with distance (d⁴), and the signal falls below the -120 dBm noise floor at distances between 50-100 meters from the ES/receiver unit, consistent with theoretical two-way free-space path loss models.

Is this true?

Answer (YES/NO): NO